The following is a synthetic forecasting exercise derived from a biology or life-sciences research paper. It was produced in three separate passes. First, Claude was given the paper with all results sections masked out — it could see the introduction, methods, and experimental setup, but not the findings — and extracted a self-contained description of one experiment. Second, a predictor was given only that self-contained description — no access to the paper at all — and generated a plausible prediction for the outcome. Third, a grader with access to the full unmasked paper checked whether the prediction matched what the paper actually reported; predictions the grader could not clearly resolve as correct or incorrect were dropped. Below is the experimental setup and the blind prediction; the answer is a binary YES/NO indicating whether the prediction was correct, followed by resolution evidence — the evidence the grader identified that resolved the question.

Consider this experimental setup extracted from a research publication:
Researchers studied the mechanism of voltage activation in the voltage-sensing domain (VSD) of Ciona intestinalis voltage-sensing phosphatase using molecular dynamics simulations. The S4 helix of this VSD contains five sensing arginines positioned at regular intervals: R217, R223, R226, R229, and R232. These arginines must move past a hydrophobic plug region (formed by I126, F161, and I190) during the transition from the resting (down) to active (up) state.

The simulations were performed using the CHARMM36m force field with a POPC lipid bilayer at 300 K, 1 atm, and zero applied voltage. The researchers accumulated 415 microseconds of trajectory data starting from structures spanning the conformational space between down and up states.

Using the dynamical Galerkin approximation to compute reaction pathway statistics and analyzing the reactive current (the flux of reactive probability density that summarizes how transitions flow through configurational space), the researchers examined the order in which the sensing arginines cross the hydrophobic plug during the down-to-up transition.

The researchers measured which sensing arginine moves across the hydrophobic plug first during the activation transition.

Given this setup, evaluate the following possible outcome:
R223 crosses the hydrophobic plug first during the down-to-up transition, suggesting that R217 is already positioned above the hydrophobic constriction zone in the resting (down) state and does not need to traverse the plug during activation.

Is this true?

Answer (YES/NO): NO